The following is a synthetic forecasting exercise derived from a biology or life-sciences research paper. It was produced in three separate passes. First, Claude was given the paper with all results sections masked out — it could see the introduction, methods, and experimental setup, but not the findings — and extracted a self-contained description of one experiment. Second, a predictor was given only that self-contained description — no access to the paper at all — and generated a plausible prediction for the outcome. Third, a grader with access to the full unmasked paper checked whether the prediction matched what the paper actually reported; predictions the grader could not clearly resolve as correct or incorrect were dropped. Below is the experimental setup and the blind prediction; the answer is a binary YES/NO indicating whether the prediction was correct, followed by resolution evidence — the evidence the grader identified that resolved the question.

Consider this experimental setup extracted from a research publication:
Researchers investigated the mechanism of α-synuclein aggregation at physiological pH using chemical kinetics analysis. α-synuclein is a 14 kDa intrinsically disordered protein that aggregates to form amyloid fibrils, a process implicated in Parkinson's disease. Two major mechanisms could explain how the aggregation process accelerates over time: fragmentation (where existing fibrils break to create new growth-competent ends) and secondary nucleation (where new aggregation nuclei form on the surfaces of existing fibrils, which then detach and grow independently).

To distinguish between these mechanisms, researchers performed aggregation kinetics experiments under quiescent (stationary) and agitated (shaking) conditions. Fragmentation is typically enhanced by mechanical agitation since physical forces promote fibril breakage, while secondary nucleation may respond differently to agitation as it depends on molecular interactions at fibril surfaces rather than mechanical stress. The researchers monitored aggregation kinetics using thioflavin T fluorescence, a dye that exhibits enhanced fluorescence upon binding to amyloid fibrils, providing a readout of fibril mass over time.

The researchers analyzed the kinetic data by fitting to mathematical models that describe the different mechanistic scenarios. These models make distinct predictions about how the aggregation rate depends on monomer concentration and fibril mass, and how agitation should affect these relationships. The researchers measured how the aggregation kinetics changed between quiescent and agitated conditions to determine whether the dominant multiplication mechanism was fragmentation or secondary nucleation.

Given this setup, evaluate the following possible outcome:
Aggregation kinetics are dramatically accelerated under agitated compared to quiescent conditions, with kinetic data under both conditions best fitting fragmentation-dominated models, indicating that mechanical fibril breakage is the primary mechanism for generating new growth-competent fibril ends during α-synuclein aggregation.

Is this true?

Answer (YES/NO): NO